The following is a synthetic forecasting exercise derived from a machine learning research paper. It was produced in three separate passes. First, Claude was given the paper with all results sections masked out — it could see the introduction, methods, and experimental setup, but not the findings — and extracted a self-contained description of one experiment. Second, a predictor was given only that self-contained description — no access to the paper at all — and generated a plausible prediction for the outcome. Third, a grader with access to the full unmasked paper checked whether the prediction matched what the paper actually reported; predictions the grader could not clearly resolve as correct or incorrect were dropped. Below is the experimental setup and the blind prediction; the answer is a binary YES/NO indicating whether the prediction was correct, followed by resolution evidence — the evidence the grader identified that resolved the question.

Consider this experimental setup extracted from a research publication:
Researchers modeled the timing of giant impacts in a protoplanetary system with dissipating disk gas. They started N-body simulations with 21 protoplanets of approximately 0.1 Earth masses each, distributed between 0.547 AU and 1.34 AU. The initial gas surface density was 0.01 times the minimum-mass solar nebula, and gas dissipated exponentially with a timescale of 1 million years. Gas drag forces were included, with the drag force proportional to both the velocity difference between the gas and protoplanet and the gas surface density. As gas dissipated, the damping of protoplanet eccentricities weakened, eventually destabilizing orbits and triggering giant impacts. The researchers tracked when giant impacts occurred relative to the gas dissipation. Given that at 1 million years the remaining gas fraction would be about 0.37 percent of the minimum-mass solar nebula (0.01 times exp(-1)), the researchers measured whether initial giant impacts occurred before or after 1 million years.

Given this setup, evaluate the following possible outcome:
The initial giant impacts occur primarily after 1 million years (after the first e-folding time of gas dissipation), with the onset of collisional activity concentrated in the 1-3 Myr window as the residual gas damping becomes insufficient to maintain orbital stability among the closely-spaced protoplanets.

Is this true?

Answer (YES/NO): NO